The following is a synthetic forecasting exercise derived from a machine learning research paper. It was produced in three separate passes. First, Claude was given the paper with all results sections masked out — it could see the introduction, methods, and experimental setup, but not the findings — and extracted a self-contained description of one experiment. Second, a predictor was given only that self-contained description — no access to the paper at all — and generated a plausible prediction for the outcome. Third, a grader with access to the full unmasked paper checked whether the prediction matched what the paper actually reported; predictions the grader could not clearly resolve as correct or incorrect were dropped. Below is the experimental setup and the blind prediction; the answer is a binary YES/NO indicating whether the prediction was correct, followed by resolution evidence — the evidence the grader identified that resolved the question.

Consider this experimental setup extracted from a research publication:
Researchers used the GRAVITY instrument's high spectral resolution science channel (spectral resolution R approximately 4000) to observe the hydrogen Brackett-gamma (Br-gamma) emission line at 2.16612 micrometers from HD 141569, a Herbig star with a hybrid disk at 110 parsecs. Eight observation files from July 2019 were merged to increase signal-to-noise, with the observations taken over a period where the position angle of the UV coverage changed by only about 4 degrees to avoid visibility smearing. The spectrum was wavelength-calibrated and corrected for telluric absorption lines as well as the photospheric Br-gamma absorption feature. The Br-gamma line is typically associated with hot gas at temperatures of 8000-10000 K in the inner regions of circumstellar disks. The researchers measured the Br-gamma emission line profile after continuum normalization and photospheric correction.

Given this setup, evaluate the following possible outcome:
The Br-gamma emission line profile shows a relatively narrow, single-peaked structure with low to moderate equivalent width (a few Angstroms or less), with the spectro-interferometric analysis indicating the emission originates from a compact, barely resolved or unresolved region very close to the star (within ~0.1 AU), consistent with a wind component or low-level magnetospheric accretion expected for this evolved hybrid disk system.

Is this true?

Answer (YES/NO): NO